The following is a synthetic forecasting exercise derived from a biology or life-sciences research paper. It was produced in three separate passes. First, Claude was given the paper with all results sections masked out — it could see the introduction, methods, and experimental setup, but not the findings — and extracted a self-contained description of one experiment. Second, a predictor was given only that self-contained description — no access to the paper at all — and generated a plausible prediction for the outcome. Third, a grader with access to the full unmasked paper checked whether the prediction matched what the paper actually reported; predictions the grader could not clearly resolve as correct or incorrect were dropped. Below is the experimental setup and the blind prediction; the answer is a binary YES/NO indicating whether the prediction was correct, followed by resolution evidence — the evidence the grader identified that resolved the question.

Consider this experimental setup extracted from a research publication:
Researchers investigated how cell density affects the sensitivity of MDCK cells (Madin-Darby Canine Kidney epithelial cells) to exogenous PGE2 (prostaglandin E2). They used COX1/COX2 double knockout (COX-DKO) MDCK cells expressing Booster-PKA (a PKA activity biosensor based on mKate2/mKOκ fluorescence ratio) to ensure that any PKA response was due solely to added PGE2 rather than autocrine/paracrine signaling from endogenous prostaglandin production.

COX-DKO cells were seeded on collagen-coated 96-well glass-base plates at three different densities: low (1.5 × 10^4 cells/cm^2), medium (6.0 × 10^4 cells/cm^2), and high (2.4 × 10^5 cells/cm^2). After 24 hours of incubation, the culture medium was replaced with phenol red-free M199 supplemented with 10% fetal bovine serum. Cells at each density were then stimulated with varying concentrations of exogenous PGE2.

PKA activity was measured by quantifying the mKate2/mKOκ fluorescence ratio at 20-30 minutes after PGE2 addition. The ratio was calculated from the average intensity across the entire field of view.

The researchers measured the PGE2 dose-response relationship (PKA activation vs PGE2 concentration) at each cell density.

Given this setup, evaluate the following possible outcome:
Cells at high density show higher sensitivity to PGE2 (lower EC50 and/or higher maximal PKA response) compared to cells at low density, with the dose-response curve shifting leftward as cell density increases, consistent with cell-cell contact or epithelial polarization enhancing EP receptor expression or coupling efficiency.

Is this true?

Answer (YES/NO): YES